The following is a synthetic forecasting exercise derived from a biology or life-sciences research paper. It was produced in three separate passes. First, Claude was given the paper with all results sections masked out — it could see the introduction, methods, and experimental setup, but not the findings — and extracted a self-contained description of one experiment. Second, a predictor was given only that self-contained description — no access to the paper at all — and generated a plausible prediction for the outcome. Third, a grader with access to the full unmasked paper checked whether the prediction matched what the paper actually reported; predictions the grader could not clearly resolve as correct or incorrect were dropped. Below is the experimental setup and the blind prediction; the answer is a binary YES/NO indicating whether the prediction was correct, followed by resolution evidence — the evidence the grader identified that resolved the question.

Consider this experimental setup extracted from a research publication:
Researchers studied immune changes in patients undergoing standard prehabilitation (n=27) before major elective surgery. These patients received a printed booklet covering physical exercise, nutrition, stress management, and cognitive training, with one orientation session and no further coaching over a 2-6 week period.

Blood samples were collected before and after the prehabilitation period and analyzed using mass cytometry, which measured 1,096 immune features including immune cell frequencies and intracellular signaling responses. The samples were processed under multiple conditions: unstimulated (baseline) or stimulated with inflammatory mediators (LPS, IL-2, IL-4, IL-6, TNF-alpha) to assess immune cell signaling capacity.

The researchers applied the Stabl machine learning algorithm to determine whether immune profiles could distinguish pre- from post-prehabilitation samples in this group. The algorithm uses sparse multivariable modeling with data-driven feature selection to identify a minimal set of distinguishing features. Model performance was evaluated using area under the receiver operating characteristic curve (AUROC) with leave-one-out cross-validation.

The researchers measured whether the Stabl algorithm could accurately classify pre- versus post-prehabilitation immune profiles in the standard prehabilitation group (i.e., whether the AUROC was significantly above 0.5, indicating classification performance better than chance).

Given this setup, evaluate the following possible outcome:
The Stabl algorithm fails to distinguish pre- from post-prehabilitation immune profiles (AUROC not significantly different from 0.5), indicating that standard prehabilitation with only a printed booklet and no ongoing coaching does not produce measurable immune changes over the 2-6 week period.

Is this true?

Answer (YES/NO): YES